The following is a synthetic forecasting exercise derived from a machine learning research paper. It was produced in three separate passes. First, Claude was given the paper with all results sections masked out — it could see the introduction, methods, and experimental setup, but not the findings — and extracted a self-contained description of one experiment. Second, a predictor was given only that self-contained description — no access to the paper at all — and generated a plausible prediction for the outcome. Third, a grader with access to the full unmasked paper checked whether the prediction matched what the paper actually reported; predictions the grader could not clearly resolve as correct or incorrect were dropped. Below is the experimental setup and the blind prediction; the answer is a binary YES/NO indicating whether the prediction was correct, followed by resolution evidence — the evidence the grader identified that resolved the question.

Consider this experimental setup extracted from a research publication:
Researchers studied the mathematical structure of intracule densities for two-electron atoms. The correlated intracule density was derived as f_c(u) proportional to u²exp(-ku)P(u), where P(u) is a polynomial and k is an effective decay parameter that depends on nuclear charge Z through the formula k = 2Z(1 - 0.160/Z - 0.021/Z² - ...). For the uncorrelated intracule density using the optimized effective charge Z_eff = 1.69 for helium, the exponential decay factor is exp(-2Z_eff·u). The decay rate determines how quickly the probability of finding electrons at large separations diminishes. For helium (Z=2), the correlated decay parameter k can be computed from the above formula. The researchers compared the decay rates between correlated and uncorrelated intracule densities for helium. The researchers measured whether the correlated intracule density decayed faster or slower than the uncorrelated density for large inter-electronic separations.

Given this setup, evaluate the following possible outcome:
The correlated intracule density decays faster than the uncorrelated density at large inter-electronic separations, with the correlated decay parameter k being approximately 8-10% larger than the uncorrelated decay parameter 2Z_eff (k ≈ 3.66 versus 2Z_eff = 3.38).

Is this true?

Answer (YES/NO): NO